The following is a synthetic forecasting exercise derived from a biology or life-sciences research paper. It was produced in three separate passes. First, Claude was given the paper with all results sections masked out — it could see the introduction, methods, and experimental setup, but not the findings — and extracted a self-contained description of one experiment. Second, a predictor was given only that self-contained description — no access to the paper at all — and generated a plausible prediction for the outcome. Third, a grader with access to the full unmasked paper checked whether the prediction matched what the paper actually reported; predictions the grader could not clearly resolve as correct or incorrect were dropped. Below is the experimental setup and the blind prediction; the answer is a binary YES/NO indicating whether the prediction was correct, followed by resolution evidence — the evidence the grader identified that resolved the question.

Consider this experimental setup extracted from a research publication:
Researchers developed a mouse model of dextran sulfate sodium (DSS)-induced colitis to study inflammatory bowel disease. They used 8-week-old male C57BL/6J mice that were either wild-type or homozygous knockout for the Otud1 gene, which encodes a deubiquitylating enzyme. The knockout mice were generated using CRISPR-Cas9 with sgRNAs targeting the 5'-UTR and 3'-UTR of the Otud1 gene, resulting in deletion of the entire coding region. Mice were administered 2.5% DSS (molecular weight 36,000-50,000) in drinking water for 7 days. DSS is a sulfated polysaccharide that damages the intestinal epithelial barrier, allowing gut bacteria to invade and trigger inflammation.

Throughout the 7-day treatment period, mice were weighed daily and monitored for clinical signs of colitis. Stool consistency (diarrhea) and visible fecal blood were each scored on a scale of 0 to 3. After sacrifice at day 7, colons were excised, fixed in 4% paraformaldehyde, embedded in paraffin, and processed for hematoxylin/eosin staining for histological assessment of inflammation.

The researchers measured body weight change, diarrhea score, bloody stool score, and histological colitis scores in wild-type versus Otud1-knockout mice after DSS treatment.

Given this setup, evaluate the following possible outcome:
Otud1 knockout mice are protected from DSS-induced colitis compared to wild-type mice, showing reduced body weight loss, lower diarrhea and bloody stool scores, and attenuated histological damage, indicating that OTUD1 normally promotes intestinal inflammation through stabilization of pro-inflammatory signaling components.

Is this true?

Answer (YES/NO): NO